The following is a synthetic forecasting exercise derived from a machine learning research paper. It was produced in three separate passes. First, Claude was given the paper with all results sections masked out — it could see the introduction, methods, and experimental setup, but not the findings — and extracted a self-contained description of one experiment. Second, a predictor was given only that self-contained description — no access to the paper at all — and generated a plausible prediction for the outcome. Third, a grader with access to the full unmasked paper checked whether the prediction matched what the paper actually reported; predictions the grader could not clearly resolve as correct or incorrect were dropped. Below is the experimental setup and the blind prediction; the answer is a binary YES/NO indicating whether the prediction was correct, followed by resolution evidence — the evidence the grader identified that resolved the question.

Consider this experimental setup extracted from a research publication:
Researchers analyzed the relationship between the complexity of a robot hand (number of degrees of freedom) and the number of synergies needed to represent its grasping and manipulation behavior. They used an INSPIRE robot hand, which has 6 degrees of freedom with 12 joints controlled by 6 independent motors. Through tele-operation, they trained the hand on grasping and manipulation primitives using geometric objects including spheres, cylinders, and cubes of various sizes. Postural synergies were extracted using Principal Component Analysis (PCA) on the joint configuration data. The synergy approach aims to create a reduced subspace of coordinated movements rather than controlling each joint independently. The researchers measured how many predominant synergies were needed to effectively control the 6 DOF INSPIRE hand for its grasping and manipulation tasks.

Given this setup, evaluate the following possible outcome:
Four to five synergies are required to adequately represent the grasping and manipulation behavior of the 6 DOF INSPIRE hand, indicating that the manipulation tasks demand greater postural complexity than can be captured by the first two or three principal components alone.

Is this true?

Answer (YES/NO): NO